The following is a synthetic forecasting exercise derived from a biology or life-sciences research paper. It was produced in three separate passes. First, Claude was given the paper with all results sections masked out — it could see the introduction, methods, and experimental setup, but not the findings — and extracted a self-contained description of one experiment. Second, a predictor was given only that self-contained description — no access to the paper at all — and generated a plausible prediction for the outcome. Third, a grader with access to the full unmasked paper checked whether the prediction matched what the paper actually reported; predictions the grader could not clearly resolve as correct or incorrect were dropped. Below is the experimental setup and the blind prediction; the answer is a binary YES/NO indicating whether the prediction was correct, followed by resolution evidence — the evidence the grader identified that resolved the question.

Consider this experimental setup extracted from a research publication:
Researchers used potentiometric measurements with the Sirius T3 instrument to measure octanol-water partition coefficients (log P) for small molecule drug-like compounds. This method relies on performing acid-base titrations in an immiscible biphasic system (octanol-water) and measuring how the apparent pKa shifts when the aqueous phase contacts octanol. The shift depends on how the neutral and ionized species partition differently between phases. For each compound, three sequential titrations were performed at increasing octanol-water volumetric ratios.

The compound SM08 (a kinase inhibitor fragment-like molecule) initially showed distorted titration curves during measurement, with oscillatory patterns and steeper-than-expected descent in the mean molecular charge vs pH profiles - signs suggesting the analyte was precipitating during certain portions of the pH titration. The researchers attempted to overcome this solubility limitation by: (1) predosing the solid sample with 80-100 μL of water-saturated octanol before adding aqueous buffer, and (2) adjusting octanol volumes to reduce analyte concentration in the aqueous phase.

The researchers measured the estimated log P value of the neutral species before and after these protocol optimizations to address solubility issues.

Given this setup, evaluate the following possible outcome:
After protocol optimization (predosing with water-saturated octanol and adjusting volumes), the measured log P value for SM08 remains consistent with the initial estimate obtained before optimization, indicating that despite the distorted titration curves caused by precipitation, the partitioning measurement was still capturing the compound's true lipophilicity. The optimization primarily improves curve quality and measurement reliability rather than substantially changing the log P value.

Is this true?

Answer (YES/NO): NO